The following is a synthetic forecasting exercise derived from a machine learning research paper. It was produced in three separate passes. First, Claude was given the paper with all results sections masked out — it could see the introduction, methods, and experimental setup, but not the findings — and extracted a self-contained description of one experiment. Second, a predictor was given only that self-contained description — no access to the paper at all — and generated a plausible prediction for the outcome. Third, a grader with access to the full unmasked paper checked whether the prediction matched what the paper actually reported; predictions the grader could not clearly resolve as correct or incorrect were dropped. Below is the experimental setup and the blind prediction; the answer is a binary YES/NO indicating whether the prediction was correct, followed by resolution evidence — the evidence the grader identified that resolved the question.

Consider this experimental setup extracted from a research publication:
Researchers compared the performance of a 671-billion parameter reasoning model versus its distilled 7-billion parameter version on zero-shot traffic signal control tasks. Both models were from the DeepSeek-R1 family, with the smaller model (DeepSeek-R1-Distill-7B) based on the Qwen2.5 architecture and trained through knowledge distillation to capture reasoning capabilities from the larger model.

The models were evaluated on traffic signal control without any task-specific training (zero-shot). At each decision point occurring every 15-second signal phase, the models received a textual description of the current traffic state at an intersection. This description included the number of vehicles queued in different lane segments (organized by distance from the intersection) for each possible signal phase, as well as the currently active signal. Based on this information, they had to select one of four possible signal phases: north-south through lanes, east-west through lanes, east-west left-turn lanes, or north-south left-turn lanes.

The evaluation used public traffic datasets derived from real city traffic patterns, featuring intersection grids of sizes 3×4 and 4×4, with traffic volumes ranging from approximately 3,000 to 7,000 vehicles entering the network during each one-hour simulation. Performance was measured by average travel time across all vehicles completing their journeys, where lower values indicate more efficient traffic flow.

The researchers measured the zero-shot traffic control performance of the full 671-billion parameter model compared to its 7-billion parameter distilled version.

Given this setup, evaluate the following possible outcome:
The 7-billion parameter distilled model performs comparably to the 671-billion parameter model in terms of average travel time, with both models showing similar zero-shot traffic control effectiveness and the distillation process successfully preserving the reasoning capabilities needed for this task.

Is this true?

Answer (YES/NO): NO